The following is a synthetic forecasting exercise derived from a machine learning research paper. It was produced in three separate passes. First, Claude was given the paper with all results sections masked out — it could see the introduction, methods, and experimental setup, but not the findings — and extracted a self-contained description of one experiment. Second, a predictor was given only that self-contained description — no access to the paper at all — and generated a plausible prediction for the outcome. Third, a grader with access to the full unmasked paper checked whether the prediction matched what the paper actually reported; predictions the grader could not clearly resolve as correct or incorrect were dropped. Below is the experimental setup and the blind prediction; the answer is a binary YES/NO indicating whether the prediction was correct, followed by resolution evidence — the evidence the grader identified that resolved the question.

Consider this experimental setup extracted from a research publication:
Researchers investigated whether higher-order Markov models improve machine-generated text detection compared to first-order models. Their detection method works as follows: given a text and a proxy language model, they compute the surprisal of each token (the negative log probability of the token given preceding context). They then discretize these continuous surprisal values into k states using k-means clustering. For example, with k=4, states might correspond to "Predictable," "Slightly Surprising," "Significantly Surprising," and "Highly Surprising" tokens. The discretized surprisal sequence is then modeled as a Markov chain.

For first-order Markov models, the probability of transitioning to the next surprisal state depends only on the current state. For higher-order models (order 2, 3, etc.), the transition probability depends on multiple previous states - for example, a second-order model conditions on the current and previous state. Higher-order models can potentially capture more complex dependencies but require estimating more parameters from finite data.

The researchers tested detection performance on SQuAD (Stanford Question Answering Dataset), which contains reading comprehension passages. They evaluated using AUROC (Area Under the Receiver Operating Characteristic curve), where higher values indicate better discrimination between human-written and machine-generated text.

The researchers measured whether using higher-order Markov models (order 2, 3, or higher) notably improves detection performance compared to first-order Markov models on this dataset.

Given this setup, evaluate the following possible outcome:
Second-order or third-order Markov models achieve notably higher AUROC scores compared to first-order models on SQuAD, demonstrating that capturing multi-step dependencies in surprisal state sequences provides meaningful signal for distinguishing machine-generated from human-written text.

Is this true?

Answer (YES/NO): NO